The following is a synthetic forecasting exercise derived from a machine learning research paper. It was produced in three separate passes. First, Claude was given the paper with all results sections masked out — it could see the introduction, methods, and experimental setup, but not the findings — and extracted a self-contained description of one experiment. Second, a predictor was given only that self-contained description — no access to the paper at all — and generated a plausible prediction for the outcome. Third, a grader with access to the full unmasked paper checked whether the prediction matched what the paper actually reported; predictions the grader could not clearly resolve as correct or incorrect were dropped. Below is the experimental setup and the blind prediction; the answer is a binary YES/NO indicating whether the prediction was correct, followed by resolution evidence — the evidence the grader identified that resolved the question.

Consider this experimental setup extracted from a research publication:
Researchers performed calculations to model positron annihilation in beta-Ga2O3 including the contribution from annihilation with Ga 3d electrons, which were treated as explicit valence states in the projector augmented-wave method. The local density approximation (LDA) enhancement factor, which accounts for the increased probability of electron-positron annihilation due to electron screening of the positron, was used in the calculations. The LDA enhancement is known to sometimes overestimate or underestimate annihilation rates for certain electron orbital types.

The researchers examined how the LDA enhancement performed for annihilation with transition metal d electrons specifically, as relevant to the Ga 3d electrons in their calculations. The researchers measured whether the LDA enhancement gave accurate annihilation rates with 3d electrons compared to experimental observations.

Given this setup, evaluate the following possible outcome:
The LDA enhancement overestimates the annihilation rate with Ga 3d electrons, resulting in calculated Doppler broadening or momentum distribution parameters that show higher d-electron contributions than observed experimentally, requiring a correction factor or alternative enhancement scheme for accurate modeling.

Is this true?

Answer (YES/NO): NO